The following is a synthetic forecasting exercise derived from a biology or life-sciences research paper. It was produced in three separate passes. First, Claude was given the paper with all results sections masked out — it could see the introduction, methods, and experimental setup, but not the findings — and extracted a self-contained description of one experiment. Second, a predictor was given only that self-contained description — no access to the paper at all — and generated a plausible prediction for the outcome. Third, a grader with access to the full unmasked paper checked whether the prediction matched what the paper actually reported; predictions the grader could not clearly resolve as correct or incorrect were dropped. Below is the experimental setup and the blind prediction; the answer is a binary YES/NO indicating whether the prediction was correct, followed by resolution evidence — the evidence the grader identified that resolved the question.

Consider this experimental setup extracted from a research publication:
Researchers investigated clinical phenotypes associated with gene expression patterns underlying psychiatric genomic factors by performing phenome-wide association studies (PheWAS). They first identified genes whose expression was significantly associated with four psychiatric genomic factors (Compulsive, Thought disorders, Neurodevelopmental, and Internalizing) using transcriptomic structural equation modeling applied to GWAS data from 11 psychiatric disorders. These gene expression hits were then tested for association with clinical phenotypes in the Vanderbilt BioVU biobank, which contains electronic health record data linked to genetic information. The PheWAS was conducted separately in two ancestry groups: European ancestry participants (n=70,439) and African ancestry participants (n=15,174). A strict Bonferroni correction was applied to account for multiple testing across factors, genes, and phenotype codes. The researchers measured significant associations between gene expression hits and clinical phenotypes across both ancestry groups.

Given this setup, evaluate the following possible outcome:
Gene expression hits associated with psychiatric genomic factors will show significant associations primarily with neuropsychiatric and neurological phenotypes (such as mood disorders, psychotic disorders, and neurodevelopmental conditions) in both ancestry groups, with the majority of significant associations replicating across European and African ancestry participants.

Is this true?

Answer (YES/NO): NO